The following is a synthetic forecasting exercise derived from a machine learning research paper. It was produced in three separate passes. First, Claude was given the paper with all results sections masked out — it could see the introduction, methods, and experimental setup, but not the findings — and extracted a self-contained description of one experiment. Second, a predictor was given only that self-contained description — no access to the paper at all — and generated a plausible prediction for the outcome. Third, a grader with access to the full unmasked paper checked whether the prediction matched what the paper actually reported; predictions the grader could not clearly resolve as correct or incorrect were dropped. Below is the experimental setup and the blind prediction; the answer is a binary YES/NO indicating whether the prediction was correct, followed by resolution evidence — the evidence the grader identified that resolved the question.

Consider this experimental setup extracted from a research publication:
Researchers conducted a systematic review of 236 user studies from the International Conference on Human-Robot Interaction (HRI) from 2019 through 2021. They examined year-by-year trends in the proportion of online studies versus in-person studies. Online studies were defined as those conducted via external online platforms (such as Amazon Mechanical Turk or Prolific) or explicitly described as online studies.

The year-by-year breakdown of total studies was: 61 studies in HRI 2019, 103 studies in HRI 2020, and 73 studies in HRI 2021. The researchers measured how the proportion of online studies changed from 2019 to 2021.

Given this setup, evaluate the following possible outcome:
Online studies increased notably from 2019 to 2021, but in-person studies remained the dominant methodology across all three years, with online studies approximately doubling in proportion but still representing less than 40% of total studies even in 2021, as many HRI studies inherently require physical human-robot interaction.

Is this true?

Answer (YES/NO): NO